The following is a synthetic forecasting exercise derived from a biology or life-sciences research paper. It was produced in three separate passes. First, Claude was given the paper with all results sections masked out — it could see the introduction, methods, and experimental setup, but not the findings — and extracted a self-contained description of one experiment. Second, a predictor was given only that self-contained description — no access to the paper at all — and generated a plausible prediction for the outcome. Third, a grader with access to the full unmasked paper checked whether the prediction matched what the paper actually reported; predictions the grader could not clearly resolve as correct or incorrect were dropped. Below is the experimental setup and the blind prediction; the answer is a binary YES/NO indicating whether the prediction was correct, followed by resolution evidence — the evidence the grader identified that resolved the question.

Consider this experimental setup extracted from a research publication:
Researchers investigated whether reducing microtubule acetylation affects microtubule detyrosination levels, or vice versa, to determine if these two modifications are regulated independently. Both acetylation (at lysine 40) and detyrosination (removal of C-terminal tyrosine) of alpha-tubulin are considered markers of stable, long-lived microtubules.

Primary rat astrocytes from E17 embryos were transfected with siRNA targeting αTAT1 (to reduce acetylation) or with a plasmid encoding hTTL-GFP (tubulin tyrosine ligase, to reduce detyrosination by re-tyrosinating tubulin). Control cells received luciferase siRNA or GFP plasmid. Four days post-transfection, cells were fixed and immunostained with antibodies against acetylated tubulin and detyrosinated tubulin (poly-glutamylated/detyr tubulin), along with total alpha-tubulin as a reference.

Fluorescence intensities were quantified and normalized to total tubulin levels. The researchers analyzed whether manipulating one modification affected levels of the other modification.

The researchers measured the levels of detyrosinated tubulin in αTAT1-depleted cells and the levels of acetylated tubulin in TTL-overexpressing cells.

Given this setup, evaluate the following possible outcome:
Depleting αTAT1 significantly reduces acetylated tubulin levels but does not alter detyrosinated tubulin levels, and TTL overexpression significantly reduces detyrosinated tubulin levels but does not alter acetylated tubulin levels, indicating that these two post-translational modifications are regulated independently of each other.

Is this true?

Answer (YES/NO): YES